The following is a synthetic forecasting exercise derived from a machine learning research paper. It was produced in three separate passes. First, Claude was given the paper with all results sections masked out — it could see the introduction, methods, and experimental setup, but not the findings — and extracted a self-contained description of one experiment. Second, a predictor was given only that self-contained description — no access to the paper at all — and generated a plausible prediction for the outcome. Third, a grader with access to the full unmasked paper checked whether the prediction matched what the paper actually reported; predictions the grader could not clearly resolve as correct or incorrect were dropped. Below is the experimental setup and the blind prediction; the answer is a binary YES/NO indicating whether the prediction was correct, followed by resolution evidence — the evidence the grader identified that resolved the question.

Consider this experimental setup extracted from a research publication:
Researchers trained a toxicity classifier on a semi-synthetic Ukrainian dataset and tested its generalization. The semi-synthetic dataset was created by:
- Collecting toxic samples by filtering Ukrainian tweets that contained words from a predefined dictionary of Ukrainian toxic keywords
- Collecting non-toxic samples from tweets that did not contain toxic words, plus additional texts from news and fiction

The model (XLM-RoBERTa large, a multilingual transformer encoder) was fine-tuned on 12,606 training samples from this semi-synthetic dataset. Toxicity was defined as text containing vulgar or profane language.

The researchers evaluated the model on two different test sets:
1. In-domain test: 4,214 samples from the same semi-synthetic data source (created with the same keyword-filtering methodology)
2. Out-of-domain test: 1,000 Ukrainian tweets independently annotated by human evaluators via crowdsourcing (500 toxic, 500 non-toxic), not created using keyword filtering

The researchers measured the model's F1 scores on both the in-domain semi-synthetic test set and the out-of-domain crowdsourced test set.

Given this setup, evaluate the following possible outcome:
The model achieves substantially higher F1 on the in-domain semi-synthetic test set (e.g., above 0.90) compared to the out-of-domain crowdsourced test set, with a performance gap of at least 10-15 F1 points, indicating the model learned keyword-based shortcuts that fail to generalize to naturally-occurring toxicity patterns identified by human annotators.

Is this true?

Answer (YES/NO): YES